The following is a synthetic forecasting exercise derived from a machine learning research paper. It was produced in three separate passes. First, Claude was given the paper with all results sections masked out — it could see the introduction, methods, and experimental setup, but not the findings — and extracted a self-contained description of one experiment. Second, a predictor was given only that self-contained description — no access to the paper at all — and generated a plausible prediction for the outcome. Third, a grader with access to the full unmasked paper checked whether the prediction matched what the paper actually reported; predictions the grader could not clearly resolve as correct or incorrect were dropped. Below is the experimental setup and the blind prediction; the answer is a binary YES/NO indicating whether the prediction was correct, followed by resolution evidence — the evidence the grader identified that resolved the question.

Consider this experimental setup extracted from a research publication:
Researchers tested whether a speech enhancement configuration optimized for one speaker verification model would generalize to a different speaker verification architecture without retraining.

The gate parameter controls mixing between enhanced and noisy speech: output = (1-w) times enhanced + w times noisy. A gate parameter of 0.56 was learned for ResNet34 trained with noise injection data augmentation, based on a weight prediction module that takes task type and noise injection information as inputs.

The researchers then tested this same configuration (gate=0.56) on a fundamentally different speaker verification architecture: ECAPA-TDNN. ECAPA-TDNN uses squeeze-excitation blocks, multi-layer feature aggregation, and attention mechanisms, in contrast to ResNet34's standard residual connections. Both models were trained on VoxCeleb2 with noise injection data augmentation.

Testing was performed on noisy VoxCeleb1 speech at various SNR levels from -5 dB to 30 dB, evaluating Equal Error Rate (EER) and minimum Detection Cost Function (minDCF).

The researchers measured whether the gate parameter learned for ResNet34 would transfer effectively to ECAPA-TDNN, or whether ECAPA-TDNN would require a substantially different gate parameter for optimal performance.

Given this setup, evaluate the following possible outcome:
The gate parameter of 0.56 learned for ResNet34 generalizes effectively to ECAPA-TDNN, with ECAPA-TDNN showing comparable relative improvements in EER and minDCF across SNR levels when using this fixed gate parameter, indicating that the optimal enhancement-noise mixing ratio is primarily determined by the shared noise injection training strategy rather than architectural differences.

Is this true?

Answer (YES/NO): YES